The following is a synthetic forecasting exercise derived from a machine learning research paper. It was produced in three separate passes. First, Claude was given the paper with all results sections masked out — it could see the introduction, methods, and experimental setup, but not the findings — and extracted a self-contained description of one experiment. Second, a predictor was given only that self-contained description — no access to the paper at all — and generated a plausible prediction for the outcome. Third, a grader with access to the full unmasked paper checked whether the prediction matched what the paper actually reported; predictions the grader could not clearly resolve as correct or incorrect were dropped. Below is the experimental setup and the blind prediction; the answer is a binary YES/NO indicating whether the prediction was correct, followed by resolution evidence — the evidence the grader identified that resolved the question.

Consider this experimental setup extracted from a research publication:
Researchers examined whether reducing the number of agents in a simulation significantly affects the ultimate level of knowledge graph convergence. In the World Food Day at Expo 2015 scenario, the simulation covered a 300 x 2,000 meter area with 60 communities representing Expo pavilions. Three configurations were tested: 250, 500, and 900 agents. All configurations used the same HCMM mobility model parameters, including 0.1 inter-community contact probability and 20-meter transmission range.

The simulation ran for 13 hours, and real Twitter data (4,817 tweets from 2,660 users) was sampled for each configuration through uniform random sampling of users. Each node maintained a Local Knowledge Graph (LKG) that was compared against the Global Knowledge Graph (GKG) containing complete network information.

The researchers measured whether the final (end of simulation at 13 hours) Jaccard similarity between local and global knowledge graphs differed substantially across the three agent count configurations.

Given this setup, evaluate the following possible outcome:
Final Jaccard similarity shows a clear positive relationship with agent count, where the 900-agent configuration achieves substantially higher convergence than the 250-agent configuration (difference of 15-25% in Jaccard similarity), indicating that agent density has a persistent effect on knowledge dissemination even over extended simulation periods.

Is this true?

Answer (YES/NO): NO